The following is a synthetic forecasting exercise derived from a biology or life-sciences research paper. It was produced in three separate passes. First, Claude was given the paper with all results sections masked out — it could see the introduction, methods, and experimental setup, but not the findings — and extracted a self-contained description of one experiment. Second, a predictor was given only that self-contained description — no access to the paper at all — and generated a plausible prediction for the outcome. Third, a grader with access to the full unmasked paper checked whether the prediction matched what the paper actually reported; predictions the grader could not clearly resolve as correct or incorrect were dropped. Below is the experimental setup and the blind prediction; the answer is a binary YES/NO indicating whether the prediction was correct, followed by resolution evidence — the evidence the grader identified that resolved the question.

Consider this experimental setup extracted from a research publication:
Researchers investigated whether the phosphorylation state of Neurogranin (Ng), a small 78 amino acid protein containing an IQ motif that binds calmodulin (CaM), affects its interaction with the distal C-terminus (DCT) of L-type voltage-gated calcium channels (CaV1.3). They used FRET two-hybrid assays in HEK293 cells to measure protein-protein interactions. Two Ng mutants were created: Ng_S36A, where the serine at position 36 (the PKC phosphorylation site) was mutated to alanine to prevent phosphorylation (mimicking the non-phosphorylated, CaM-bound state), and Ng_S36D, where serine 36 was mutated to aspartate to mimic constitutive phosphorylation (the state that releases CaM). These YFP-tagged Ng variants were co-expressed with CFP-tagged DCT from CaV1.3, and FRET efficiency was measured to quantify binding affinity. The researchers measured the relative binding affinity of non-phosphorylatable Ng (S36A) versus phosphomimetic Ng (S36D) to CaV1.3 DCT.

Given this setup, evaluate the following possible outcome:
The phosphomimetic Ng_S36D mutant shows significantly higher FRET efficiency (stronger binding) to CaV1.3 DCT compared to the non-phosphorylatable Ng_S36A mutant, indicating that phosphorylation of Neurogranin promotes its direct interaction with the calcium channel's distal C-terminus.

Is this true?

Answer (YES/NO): YES